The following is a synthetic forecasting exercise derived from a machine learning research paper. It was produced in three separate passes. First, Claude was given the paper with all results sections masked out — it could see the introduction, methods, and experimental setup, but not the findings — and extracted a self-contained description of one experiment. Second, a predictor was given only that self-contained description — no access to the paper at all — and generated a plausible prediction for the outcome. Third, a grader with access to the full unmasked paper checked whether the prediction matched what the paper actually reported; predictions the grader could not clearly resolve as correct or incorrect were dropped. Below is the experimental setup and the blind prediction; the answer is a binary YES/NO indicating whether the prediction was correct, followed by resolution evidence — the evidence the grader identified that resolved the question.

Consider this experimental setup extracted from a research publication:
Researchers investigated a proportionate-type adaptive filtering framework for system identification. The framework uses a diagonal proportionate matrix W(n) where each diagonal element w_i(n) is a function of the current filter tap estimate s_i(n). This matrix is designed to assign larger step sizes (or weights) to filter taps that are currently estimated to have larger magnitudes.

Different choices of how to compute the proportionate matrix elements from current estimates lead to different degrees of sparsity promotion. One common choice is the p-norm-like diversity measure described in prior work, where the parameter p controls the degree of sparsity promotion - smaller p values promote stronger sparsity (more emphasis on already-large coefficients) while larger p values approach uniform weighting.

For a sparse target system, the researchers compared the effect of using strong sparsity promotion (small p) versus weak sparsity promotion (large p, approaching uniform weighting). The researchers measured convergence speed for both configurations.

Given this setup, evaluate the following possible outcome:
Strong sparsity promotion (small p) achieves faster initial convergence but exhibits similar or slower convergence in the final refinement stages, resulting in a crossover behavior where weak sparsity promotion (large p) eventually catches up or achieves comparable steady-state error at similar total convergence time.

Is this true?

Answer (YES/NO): NO